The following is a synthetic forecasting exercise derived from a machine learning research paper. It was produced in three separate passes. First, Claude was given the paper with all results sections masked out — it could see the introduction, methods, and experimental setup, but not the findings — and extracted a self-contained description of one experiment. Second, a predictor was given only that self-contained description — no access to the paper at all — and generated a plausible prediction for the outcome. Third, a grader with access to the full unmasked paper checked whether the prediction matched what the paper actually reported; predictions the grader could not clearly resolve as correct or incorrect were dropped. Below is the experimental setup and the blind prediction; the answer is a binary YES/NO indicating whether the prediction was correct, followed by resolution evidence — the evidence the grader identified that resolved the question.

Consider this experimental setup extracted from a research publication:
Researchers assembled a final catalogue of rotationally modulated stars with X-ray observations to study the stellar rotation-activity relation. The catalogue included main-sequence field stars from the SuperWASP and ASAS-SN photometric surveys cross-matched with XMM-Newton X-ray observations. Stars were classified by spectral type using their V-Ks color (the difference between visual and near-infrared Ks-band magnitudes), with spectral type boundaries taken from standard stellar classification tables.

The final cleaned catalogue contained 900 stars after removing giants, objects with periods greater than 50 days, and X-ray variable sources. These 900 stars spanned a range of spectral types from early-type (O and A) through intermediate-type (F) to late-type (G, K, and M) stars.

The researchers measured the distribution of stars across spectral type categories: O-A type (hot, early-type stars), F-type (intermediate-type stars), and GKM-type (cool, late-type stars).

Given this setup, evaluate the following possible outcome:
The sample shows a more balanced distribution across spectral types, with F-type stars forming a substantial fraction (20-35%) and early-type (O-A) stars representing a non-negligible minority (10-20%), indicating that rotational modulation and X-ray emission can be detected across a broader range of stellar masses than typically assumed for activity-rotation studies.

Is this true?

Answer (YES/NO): NO